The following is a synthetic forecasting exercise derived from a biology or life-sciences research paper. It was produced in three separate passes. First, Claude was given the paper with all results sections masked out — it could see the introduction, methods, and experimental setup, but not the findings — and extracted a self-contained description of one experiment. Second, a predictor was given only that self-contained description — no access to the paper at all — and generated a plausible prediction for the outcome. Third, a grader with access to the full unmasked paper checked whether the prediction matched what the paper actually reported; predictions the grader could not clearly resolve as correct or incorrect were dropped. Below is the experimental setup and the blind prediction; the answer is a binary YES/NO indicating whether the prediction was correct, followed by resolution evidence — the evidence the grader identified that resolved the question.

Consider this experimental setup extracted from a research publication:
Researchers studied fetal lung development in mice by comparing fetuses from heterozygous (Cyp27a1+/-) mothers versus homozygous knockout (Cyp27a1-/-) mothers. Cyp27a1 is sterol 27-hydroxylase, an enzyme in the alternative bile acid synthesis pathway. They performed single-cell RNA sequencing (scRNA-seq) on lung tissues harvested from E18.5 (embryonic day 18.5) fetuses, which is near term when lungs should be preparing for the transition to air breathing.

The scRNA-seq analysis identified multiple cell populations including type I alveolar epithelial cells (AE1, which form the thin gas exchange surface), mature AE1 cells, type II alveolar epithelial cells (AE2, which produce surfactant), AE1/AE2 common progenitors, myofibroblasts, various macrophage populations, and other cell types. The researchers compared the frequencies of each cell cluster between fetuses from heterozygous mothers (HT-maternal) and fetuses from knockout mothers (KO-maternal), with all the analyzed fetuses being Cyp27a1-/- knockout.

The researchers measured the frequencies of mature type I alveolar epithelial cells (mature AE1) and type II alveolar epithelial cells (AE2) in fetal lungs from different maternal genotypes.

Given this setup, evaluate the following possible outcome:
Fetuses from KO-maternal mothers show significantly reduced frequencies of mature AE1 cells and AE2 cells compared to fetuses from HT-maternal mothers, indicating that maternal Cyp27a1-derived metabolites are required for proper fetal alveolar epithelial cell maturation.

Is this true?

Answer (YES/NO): YES